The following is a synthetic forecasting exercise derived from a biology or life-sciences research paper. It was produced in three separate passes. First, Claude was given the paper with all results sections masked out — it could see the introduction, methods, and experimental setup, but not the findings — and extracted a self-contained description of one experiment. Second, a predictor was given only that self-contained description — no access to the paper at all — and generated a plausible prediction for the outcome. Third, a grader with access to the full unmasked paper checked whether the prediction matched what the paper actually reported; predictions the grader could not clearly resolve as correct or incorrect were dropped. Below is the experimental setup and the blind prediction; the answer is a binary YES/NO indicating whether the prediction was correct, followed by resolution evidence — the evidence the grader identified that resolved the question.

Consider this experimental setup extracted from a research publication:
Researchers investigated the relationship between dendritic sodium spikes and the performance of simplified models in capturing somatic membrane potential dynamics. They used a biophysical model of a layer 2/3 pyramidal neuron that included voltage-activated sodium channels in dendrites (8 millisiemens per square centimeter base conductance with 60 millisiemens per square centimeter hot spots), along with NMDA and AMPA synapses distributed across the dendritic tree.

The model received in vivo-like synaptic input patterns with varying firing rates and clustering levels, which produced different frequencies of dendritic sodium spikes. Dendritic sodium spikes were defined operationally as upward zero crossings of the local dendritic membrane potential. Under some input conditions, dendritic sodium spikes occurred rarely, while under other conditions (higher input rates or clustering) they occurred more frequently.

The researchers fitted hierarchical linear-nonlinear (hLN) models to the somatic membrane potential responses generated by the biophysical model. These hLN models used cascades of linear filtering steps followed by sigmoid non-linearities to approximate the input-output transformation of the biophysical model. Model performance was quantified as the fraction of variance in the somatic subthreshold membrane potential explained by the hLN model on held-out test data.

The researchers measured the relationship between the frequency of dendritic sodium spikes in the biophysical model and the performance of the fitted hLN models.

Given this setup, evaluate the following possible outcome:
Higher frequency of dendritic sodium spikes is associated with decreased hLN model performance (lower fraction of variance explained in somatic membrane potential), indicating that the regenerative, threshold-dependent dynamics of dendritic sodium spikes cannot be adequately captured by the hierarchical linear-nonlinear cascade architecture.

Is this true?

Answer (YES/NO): YES